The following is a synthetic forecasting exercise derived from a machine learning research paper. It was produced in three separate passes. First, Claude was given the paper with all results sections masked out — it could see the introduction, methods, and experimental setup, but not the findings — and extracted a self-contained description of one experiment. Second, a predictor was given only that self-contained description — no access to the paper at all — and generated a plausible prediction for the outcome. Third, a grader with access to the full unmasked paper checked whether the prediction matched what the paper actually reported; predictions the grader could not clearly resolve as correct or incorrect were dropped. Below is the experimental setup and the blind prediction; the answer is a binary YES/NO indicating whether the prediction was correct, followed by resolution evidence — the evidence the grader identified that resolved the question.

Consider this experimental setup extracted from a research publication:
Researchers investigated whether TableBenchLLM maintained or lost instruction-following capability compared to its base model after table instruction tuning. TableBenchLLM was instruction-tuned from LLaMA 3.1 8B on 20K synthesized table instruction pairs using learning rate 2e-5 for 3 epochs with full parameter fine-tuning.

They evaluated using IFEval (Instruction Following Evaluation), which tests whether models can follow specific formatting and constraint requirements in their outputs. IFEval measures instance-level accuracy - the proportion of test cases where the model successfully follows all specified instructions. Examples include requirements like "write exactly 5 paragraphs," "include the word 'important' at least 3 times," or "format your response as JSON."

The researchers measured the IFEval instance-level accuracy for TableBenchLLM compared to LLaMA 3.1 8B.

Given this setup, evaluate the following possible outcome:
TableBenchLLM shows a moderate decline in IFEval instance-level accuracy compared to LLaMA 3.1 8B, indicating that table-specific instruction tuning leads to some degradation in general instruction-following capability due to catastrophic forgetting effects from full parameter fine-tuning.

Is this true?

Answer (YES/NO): NO